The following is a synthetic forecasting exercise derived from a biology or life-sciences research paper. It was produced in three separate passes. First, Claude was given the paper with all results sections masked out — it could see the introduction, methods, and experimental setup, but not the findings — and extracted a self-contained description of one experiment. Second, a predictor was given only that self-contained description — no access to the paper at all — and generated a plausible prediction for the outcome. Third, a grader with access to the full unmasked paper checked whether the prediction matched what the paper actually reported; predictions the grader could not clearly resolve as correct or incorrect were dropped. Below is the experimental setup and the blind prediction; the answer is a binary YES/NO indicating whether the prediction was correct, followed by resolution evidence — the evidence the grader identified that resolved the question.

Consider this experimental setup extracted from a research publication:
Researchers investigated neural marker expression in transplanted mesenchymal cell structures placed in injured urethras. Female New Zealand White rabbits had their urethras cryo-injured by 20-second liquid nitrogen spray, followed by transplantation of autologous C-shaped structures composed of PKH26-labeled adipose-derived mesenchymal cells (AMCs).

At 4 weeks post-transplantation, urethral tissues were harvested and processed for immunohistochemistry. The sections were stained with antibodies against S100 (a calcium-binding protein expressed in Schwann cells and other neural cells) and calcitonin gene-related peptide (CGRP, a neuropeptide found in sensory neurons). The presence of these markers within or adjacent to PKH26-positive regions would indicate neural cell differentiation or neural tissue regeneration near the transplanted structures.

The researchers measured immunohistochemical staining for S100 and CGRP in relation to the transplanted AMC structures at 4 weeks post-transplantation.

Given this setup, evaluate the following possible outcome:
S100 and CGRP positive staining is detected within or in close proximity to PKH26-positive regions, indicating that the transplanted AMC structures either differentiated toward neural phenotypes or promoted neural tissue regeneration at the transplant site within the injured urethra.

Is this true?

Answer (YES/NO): YES